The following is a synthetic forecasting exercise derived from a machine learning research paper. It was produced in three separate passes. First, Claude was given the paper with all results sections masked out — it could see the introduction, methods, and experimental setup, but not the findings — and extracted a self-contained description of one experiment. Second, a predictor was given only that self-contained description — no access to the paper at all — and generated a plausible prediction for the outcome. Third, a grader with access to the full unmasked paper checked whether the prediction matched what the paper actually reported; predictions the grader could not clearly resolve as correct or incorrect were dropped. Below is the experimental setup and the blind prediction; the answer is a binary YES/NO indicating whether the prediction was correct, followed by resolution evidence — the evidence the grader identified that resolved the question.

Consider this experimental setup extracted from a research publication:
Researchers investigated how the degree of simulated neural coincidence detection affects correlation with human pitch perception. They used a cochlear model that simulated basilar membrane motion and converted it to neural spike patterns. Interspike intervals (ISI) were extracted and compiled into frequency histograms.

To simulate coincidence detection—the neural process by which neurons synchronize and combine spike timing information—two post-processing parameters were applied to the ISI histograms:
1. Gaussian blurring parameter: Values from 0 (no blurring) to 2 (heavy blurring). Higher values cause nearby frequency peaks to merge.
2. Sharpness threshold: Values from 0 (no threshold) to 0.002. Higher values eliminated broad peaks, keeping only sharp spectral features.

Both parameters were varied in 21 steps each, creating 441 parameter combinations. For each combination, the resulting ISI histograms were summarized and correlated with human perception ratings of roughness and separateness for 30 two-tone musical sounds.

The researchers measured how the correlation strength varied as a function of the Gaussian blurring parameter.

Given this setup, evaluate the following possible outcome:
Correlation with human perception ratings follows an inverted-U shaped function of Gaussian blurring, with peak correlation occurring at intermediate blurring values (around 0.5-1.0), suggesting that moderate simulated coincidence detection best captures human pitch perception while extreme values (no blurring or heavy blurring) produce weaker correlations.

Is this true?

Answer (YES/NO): NO